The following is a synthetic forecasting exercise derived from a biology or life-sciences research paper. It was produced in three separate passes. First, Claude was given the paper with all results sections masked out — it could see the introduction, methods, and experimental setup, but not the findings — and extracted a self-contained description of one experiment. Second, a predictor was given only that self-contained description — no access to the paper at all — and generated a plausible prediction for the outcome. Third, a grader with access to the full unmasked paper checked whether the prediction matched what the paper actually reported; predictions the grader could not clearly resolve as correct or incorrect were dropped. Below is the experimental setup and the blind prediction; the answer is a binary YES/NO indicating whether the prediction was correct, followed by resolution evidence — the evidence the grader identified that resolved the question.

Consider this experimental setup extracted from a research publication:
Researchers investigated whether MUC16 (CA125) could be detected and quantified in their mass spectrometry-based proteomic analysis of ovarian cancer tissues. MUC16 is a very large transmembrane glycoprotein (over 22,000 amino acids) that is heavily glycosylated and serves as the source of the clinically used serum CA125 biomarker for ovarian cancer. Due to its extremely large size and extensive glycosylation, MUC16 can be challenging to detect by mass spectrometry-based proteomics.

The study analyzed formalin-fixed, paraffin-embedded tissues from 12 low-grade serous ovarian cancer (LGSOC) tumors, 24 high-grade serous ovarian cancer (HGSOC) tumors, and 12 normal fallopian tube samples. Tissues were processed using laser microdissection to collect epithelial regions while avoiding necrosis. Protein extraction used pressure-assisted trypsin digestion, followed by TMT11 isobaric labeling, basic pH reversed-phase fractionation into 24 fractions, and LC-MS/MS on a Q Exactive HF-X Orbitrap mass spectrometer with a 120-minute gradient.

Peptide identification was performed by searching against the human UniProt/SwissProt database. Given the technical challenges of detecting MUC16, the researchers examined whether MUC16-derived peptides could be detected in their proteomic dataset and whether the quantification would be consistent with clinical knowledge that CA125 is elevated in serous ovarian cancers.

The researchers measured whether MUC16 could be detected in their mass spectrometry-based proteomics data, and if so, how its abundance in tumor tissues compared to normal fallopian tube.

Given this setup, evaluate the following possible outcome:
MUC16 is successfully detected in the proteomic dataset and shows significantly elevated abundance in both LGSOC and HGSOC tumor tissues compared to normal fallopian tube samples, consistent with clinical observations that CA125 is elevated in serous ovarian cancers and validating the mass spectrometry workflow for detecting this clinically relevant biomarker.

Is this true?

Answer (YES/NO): NO